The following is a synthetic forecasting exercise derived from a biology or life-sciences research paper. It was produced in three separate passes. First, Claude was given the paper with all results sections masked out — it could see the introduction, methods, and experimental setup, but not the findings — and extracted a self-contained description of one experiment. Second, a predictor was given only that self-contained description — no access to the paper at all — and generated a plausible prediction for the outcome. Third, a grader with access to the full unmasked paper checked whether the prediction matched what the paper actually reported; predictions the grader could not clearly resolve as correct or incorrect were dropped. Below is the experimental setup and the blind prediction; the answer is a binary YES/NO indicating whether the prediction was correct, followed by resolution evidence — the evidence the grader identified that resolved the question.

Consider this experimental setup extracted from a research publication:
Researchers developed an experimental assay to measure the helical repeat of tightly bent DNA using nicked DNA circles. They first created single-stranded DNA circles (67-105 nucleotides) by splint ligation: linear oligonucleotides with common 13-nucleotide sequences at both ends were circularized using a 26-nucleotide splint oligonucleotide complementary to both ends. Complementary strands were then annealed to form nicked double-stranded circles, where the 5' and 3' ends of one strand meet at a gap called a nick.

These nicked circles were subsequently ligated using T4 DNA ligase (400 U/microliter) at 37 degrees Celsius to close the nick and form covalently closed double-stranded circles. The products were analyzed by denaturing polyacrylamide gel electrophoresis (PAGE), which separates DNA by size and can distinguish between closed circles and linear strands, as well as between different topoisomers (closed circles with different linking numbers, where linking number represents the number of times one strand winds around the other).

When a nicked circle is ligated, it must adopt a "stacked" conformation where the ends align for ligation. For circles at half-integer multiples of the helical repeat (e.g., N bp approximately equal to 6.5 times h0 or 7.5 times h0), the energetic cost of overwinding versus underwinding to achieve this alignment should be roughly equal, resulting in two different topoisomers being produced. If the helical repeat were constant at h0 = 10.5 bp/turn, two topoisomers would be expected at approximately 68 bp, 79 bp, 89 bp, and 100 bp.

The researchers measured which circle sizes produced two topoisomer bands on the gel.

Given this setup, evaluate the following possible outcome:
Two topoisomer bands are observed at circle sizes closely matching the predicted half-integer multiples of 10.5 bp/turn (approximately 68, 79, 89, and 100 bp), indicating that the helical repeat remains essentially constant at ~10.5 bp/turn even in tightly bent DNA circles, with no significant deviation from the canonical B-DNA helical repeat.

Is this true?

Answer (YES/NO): NO